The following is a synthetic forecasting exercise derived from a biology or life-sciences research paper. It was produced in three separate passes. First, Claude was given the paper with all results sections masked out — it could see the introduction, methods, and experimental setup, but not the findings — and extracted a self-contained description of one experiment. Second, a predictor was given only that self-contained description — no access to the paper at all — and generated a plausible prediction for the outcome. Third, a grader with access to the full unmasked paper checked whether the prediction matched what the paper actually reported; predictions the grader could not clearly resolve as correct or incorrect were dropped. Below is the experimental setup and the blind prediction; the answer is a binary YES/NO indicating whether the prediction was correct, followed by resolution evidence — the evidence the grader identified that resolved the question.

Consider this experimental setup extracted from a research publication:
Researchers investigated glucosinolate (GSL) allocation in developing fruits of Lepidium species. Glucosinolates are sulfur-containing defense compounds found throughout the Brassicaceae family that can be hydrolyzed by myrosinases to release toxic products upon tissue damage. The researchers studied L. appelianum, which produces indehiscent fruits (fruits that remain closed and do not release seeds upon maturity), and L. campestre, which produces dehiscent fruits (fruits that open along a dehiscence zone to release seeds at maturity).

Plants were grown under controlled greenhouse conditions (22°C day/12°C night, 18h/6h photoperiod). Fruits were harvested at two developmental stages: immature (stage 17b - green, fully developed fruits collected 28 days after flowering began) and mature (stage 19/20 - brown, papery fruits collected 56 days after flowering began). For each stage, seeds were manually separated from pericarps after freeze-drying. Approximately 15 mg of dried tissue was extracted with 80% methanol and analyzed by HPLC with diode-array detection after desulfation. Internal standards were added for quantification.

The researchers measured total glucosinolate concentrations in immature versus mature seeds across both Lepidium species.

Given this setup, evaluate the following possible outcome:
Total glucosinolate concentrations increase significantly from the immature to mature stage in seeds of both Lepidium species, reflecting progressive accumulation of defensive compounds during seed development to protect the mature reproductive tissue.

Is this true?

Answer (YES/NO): YES